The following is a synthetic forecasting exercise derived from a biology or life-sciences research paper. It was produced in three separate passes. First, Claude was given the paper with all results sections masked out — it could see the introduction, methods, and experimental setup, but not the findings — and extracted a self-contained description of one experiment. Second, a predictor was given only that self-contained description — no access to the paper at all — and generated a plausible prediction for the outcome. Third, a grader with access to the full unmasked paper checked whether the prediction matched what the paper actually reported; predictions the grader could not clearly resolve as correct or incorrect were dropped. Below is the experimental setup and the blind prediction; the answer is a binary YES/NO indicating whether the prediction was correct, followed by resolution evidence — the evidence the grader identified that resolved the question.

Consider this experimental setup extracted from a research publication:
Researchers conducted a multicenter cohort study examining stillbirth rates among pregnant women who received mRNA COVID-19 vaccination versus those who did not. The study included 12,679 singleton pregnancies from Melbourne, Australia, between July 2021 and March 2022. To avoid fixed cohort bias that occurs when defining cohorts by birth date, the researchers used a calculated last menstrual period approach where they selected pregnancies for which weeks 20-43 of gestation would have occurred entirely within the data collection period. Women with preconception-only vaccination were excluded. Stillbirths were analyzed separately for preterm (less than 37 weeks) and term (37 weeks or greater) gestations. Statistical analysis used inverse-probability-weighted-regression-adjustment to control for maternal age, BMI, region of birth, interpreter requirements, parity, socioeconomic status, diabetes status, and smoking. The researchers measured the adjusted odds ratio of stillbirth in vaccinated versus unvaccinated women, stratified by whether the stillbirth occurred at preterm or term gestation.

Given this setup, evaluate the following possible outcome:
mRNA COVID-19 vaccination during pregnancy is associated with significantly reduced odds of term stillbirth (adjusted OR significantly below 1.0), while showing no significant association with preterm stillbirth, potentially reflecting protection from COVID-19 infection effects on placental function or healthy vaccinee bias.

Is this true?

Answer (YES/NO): NO